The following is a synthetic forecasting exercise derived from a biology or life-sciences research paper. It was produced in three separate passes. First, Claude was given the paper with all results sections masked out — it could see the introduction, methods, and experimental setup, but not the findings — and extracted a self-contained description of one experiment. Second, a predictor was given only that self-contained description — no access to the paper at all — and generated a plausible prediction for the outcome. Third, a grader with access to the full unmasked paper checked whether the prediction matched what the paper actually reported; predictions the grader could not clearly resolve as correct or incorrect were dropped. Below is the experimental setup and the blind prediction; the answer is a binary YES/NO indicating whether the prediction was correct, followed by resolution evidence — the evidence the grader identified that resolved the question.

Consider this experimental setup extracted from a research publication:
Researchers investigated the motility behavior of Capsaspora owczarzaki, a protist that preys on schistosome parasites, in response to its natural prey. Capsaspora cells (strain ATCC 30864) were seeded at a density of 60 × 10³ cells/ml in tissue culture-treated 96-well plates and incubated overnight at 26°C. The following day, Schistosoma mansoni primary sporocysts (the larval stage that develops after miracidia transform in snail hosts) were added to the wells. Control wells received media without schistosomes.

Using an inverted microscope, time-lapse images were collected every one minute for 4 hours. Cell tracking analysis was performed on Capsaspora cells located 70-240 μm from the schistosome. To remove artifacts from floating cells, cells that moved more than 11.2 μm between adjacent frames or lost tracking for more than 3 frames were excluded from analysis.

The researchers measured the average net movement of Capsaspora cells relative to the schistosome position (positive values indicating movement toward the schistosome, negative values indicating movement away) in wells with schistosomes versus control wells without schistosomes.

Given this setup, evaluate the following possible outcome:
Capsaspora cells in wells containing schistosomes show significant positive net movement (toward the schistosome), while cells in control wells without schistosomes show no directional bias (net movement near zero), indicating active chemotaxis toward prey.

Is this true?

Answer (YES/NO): YES